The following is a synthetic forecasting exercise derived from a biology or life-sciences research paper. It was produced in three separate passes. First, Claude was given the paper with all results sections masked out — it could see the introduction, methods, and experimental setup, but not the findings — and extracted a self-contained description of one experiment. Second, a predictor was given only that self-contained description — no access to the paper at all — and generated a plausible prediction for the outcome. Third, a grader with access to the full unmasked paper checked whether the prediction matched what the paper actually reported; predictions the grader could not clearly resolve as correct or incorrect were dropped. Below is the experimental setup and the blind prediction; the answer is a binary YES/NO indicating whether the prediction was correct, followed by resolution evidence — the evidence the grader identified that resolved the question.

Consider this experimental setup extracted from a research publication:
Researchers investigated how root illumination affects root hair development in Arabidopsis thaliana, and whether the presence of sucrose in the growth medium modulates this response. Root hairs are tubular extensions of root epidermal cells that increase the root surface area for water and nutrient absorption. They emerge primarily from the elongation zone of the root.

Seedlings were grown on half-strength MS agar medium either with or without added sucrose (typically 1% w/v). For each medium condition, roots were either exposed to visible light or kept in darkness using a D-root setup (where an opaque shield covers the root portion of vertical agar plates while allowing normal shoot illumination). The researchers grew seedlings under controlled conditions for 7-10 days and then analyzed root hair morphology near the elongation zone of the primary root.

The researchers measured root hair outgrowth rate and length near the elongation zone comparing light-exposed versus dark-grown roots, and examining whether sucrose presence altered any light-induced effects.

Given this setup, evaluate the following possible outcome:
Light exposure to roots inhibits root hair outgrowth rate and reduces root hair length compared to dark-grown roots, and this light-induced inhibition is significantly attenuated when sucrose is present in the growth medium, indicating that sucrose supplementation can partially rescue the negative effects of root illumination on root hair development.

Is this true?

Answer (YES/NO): NO